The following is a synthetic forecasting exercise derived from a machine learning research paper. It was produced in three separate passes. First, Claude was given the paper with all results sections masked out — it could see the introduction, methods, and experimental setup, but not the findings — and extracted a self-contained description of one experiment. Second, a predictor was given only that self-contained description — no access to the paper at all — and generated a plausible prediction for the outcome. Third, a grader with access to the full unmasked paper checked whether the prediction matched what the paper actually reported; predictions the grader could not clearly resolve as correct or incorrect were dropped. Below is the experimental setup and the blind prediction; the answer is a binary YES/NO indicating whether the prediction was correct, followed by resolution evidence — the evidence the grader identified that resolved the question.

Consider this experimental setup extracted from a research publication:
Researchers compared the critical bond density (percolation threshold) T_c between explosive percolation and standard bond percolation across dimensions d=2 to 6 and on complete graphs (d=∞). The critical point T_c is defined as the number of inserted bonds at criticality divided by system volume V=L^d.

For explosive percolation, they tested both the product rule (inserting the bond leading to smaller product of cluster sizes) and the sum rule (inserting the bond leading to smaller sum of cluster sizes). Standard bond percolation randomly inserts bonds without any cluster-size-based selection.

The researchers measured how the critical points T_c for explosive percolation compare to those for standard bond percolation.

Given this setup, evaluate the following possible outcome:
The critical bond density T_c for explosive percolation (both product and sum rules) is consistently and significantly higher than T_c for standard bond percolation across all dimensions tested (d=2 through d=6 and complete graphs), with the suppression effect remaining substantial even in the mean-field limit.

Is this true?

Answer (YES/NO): YES